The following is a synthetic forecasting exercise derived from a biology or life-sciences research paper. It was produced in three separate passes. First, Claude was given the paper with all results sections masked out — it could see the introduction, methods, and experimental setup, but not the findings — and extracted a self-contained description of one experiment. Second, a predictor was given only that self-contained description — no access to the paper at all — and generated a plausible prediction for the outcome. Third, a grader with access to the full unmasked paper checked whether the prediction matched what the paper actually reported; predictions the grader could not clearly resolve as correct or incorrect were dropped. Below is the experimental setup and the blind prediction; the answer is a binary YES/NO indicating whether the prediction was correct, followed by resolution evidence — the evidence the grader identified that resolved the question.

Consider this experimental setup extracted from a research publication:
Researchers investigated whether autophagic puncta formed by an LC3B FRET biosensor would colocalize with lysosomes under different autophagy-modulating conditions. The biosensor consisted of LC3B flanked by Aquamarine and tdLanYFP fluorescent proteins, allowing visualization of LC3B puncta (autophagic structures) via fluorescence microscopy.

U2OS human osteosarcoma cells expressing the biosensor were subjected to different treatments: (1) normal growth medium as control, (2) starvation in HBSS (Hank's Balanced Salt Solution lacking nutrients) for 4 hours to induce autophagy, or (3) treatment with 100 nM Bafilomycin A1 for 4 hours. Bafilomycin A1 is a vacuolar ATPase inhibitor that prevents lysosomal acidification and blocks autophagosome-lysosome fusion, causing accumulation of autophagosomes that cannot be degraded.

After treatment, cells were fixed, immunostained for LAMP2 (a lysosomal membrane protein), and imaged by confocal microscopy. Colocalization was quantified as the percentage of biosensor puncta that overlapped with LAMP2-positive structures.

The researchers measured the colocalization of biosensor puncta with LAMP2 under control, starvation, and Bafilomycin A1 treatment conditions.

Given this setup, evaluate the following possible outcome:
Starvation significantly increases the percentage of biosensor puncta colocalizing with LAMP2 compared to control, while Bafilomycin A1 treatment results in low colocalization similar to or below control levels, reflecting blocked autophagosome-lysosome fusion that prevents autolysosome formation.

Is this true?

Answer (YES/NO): NO